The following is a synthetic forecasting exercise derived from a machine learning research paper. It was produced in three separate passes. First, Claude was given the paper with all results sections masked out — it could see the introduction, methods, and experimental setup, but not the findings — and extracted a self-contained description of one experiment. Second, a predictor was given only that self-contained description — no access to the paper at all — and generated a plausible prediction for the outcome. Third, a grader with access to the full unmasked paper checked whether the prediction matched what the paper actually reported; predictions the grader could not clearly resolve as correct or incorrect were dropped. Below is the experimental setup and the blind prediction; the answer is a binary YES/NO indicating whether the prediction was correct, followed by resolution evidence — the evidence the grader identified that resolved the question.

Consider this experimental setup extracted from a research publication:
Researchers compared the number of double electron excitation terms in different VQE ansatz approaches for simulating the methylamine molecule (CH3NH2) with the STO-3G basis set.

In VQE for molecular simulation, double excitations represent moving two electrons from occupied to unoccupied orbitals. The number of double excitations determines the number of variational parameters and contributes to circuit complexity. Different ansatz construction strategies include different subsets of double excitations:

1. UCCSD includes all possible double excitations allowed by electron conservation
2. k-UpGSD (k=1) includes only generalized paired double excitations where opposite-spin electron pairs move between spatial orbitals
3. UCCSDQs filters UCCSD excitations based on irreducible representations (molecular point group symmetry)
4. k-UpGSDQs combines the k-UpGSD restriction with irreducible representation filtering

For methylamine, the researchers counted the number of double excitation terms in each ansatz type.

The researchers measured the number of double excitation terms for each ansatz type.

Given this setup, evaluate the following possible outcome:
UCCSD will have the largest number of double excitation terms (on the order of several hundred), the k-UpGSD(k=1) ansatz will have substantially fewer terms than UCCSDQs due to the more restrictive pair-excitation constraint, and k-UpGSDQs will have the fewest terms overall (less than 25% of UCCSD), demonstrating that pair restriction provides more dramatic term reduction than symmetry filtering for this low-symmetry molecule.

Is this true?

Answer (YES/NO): NO